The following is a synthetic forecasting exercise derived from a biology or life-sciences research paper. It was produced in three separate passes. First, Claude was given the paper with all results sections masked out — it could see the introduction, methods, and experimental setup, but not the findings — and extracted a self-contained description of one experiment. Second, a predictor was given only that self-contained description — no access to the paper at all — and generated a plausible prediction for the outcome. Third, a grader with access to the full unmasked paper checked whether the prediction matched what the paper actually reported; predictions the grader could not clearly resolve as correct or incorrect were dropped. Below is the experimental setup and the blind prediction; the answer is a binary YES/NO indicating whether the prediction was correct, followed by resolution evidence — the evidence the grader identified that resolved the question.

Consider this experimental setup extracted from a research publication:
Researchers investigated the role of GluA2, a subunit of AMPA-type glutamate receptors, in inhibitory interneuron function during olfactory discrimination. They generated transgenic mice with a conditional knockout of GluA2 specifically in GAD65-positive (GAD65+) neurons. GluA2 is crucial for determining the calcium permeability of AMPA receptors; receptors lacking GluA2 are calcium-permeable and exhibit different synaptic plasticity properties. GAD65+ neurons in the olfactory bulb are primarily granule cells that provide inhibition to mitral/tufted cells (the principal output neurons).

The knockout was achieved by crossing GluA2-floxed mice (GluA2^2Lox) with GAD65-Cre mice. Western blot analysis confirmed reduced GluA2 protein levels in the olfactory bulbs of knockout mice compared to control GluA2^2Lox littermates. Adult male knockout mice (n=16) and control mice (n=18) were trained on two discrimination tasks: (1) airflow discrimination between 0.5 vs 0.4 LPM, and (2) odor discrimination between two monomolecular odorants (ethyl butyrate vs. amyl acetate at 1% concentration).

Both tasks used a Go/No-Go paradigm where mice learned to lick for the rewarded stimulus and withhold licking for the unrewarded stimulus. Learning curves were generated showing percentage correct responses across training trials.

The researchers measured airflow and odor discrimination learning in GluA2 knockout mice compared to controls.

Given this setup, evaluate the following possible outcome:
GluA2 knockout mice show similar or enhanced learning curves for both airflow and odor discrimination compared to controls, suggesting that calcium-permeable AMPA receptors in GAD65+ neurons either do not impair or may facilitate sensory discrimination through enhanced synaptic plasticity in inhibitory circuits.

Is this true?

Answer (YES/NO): NO